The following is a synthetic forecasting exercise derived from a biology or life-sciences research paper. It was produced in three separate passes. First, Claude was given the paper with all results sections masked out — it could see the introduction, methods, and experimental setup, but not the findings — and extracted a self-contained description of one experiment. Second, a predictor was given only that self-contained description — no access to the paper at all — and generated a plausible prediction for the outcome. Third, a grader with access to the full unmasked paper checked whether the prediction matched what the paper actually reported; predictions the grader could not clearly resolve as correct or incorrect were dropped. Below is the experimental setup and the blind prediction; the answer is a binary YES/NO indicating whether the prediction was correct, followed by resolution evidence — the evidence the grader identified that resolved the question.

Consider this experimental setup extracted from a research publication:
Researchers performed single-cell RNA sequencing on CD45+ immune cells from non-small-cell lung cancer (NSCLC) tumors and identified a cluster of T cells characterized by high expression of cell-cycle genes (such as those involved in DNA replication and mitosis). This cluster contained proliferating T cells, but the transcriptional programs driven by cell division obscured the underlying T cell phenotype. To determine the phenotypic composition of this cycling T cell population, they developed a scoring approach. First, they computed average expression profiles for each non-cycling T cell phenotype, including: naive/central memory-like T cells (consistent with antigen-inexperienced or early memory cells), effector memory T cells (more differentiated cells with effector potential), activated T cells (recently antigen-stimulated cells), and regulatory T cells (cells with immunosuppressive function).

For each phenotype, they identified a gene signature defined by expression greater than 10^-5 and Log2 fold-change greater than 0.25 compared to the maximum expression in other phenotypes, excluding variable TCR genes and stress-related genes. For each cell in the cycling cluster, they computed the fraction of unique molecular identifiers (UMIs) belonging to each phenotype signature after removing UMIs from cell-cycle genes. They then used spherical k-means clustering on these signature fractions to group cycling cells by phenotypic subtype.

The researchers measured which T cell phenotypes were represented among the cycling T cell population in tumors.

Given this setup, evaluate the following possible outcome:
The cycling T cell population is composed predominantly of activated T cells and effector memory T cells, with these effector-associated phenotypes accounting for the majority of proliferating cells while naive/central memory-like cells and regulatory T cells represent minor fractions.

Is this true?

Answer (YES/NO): NO